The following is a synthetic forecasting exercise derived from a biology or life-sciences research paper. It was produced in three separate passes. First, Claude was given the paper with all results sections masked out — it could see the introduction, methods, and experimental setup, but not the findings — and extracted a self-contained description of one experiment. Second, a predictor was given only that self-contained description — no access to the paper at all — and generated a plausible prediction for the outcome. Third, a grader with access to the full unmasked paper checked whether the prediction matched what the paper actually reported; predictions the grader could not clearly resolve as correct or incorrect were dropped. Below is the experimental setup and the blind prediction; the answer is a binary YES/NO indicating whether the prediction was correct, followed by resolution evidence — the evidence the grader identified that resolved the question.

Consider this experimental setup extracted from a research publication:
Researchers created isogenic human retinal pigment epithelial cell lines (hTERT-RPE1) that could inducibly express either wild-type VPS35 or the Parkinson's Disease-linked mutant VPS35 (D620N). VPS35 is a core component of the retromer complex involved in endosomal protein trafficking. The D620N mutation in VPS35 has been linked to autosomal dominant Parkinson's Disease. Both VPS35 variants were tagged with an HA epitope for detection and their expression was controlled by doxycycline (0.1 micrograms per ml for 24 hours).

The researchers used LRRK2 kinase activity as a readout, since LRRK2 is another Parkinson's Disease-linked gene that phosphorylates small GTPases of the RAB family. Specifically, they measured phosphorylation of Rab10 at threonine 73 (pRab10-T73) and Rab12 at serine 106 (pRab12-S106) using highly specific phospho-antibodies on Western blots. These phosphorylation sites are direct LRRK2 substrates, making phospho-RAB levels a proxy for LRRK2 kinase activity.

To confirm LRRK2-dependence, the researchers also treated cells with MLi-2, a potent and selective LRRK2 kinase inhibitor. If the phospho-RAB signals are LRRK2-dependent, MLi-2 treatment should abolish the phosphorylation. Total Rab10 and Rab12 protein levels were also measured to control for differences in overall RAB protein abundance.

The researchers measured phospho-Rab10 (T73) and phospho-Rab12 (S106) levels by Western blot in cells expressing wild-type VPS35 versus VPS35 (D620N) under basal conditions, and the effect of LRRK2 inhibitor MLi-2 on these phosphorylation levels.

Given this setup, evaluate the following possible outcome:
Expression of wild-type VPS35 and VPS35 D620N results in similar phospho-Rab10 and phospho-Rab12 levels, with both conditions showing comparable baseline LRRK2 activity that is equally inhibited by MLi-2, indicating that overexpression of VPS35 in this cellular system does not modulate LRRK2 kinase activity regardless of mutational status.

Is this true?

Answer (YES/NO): NO